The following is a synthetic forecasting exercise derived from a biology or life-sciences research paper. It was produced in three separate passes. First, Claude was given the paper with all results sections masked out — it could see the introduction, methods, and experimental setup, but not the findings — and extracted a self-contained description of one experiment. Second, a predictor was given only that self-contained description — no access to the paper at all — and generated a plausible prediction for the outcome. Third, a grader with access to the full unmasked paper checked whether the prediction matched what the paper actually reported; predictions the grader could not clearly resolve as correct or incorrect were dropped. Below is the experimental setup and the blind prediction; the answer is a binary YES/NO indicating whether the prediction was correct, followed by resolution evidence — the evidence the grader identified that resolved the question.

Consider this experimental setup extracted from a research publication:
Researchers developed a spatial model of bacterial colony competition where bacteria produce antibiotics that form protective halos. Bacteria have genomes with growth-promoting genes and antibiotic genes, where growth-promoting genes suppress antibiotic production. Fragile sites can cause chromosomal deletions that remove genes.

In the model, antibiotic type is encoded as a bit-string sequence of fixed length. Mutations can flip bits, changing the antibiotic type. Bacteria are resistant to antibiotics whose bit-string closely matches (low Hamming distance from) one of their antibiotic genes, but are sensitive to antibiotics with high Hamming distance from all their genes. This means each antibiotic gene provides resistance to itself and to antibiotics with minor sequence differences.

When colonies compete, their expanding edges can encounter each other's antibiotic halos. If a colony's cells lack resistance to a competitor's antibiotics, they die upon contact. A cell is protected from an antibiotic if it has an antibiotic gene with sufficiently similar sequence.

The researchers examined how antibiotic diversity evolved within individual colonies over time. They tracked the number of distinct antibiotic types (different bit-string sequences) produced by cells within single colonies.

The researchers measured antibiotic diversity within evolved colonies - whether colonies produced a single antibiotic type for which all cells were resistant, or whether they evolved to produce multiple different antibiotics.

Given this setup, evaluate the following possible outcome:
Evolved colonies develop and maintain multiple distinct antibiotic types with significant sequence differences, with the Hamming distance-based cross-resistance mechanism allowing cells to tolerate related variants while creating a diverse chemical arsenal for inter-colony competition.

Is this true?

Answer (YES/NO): YES